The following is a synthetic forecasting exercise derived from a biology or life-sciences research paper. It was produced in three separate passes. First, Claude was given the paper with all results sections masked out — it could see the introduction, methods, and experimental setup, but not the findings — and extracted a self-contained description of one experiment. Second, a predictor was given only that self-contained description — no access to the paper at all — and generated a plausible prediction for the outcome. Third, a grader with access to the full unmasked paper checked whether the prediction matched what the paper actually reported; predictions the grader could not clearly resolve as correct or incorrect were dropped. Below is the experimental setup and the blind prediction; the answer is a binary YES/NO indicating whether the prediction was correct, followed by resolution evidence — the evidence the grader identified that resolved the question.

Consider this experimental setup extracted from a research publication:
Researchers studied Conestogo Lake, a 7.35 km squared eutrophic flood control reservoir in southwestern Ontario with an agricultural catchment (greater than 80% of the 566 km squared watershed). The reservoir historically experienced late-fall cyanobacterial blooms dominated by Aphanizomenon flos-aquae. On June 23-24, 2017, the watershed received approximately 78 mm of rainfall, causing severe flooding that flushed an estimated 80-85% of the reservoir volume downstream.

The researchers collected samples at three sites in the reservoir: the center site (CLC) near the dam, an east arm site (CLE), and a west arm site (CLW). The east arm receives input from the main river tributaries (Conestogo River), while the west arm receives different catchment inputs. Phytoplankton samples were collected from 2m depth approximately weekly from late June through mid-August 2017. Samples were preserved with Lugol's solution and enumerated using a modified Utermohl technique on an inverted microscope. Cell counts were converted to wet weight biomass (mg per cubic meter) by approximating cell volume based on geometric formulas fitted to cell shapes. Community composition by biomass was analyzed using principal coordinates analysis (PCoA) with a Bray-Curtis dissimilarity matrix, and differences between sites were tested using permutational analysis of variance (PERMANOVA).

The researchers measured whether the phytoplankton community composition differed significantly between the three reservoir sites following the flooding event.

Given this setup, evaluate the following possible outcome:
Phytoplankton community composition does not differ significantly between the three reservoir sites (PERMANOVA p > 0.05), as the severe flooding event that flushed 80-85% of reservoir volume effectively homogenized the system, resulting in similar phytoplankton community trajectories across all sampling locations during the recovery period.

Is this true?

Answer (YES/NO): NO